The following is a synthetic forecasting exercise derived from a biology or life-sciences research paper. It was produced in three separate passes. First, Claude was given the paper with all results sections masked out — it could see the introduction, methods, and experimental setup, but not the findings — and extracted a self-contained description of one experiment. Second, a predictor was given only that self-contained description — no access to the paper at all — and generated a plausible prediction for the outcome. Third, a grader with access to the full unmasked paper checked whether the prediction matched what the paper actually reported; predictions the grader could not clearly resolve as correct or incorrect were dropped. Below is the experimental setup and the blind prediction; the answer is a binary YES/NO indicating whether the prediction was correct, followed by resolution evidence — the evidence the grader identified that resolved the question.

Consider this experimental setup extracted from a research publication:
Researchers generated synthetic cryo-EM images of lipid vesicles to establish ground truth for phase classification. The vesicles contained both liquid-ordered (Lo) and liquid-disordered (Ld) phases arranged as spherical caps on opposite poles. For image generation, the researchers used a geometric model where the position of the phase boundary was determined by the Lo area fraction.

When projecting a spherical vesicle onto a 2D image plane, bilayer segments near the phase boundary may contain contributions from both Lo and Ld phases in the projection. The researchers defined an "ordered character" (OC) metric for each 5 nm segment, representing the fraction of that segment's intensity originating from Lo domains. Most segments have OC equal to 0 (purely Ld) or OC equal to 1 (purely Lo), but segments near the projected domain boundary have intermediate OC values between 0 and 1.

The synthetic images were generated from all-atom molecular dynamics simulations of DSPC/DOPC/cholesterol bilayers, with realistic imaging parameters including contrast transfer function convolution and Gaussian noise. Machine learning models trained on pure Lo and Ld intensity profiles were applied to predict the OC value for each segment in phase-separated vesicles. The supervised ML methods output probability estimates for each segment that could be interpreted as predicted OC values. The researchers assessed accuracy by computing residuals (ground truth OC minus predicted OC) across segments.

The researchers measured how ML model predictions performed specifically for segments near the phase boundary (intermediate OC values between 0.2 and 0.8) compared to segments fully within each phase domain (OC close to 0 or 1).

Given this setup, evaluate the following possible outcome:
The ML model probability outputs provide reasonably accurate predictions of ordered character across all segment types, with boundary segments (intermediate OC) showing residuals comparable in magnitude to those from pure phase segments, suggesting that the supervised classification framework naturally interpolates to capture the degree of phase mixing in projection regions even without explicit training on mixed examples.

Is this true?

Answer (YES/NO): NO